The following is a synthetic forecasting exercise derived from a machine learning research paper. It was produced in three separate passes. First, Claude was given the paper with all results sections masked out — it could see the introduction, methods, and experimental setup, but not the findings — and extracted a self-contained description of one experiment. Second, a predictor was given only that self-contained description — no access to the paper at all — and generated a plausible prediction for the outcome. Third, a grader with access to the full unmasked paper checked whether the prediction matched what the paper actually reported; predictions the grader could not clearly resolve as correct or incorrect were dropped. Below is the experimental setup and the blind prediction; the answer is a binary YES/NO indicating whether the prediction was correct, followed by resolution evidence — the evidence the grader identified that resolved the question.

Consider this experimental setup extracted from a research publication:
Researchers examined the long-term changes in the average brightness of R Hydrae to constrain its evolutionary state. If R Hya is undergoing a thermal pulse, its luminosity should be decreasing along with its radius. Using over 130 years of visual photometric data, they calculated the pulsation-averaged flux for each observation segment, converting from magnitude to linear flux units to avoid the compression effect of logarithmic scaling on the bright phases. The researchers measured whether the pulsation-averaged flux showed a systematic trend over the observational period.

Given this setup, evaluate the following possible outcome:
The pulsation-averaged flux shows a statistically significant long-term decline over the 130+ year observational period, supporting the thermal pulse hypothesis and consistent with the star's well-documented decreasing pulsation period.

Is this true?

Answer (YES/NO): YES